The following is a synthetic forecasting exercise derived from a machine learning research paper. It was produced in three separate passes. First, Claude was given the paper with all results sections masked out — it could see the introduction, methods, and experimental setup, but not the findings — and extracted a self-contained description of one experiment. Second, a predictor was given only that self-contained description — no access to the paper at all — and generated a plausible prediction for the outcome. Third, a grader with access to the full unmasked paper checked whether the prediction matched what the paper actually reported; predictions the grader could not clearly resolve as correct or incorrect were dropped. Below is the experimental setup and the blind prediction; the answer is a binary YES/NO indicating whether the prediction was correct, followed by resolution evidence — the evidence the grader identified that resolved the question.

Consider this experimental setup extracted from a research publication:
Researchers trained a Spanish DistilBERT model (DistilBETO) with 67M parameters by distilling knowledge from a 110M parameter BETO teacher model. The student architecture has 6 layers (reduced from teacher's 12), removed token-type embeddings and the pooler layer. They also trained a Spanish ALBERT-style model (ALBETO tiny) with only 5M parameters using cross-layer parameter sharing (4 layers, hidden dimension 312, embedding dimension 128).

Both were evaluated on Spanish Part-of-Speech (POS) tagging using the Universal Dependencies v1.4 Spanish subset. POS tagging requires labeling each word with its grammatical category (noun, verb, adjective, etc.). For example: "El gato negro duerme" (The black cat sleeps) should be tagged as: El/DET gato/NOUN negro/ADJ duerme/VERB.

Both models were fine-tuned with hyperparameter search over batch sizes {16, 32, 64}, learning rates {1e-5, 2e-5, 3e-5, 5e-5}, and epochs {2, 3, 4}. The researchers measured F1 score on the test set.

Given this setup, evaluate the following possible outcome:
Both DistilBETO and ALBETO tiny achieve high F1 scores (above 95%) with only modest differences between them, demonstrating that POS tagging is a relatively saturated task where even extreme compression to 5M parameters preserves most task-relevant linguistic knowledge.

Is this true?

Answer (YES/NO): YES